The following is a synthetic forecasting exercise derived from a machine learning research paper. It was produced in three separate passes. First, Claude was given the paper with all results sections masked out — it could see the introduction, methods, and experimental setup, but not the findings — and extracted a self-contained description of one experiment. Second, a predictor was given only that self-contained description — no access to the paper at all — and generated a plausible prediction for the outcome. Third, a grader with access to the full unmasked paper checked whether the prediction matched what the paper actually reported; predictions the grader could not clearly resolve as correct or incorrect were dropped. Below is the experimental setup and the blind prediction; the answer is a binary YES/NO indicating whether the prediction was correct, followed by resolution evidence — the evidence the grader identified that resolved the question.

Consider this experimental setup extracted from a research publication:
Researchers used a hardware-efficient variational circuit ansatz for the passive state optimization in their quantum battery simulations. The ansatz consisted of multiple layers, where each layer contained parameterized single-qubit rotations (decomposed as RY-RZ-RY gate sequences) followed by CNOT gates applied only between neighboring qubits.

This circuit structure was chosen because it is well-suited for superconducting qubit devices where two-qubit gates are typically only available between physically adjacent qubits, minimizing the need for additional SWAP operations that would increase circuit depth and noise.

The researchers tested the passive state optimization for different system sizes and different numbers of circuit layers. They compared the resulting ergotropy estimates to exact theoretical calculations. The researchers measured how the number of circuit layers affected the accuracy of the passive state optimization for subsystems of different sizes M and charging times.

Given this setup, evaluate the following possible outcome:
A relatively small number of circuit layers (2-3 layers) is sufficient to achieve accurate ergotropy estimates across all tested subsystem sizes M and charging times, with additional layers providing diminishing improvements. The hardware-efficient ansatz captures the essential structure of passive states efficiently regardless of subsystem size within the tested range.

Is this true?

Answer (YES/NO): NO